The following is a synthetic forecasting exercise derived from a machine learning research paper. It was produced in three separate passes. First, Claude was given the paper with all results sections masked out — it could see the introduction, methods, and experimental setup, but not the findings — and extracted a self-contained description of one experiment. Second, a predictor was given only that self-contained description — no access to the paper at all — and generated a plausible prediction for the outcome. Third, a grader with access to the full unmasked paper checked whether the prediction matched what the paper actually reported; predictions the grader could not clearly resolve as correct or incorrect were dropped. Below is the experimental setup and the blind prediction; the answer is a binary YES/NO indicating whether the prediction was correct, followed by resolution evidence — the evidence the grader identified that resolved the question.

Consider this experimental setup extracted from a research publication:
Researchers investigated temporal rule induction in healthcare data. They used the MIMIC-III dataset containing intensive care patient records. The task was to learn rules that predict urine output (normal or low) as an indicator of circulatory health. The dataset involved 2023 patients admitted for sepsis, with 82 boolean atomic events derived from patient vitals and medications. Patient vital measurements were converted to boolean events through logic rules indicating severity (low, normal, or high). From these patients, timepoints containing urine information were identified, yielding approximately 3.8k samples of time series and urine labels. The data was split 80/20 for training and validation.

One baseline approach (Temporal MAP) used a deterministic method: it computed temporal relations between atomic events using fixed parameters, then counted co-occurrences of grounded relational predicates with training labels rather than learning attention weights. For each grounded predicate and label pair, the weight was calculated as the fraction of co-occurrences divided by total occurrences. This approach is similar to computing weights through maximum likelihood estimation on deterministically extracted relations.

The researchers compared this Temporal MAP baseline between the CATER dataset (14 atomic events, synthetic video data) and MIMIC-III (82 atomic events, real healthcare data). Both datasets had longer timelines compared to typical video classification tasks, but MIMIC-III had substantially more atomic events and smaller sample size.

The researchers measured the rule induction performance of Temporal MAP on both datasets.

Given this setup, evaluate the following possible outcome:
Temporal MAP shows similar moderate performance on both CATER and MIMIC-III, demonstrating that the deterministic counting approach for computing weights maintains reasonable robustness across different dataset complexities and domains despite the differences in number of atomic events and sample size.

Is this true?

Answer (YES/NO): NO